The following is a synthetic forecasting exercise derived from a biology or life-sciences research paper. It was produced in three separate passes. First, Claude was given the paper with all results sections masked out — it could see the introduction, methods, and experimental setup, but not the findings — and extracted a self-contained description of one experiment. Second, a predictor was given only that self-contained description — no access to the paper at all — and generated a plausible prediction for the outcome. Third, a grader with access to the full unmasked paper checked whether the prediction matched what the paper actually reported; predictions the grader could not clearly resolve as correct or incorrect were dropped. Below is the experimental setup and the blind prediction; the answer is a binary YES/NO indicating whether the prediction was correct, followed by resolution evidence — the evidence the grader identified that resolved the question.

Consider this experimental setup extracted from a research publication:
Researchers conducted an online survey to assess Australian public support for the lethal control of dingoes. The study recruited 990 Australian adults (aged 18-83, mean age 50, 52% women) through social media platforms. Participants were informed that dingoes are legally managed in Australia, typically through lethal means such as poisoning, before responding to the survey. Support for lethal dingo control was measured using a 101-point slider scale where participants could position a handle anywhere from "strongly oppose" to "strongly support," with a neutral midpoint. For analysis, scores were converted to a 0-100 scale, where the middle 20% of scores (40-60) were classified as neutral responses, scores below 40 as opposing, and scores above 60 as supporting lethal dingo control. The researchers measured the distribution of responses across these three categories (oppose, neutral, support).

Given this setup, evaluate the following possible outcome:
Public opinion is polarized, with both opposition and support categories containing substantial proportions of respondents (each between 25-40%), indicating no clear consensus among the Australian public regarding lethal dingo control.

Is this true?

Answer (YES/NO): NO